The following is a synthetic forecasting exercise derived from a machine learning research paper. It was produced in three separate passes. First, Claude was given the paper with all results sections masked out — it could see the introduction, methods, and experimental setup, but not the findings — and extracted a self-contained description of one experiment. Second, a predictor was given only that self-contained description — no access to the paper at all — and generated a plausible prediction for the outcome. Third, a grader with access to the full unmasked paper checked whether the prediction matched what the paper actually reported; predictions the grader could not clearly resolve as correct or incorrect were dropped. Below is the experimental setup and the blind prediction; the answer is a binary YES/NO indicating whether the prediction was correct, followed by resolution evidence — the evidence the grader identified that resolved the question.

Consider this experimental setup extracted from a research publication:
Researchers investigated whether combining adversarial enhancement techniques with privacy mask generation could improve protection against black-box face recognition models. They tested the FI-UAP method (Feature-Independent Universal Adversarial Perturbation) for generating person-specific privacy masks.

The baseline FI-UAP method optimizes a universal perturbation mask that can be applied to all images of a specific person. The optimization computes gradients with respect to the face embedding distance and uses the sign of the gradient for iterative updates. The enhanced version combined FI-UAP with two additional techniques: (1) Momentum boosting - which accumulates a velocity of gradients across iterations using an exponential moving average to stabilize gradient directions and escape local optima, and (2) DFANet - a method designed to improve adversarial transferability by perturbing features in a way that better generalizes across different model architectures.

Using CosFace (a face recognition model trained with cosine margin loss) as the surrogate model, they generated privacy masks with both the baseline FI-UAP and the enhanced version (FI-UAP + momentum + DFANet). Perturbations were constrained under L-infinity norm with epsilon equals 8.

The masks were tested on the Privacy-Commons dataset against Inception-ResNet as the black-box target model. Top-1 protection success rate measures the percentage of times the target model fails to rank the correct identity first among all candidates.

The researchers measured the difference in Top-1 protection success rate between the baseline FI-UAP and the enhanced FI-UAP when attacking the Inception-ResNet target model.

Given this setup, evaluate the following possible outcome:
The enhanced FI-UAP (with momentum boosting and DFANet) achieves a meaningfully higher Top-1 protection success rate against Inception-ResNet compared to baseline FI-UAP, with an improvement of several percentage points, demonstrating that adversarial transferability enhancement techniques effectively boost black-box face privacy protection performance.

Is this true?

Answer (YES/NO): YES